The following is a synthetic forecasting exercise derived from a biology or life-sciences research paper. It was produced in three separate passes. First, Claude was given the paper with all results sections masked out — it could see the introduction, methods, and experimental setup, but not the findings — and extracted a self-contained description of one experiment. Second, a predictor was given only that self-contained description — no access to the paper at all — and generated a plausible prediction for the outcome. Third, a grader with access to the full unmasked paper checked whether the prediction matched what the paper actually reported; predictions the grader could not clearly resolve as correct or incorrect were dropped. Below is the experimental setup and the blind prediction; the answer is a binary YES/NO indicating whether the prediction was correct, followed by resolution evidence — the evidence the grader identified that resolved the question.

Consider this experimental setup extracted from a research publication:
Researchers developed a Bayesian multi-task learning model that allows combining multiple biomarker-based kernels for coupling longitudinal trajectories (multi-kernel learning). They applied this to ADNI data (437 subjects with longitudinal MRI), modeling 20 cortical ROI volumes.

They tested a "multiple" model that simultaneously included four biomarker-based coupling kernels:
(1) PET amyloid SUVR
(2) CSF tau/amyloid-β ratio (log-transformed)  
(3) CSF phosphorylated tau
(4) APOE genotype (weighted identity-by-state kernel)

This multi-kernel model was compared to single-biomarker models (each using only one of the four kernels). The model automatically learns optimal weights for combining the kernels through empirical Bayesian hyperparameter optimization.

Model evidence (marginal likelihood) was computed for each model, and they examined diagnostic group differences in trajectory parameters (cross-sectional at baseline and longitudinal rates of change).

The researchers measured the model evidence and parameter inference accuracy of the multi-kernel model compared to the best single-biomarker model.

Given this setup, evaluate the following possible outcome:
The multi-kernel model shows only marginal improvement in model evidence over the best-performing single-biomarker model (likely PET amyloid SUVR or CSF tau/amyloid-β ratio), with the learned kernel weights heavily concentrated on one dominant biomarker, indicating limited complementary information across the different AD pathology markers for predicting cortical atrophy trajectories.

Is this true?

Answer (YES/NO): NO